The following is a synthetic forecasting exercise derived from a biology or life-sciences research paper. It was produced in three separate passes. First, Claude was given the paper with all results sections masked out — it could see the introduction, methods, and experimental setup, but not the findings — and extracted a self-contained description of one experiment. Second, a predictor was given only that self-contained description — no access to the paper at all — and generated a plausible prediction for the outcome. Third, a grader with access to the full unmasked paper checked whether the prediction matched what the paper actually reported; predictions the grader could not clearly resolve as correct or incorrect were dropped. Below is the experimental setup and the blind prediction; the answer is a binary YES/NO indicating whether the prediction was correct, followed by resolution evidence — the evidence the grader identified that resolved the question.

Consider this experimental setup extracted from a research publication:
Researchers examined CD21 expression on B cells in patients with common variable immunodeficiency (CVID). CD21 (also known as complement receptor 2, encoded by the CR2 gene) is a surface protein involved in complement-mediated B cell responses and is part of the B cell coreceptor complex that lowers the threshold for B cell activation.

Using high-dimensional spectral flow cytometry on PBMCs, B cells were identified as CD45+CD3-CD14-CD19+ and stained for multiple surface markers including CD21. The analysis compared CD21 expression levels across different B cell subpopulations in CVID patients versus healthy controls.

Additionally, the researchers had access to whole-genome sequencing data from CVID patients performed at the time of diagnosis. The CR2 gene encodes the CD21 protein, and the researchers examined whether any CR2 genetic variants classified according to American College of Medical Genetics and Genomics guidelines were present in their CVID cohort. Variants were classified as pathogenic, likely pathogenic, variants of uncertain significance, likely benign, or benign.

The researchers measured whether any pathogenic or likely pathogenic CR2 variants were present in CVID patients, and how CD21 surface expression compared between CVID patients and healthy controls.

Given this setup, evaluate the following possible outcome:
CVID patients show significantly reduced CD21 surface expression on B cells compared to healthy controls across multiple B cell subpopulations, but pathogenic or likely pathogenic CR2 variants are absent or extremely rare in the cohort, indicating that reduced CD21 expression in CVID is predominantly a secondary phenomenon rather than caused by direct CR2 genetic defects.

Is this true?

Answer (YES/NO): YES